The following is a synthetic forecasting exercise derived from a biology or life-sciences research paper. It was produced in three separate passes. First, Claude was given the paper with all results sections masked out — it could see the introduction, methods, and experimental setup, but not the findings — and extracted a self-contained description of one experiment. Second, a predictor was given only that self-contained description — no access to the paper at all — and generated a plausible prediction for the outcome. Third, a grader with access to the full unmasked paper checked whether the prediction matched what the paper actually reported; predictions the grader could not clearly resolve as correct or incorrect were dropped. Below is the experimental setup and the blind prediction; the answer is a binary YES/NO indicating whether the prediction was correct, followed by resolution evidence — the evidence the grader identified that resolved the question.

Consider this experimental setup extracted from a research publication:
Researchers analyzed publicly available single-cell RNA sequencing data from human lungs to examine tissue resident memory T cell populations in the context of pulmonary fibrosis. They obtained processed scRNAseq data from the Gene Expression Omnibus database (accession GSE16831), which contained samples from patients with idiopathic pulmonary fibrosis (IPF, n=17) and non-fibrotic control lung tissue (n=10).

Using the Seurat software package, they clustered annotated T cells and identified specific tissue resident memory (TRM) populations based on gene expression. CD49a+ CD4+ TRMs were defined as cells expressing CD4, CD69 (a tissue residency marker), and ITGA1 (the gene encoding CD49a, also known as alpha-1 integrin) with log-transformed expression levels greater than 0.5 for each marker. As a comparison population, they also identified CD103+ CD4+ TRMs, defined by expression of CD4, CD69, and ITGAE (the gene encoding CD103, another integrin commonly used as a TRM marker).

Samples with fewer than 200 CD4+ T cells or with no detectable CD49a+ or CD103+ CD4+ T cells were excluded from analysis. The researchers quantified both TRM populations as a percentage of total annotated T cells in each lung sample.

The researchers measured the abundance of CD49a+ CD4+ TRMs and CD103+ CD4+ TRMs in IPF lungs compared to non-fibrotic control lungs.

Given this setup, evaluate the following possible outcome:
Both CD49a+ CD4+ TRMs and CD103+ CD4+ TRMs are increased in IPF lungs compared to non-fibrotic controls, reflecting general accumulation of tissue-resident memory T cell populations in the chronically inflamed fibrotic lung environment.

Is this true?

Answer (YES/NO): NO